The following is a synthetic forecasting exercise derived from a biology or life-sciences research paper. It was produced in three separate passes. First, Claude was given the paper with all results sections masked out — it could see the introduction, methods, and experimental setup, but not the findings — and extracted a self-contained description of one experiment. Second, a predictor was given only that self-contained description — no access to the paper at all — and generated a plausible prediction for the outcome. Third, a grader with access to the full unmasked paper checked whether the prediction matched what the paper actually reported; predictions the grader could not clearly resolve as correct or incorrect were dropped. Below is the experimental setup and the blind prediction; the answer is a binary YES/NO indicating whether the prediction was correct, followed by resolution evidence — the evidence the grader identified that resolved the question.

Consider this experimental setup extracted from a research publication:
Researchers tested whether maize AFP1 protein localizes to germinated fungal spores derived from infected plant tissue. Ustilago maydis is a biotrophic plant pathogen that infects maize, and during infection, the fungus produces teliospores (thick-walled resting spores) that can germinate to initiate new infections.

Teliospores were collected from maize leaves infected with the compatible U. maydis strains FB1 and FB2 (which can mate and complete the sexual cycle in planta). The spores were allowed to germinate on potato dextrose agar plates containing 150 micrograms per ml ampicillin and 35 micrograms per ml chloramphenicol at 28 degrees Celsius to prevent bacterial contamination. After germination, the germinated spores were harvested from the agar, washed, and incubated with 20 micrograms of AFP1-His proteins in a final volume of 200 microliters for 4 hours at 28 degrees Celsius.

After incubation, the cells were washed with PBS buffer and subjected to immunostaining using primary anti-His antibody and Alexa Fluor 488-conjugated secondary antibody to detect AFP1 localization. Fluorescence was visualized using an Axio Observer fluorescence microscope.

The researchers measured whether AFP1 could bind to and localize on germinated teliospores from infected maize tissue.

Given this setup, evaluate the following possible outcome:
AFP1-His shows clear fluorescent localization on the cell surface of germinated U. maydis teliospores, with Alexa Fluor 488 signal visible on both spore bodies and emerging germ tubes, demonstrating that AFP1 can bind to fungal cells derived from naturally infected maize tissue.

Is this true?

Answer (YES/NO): YES